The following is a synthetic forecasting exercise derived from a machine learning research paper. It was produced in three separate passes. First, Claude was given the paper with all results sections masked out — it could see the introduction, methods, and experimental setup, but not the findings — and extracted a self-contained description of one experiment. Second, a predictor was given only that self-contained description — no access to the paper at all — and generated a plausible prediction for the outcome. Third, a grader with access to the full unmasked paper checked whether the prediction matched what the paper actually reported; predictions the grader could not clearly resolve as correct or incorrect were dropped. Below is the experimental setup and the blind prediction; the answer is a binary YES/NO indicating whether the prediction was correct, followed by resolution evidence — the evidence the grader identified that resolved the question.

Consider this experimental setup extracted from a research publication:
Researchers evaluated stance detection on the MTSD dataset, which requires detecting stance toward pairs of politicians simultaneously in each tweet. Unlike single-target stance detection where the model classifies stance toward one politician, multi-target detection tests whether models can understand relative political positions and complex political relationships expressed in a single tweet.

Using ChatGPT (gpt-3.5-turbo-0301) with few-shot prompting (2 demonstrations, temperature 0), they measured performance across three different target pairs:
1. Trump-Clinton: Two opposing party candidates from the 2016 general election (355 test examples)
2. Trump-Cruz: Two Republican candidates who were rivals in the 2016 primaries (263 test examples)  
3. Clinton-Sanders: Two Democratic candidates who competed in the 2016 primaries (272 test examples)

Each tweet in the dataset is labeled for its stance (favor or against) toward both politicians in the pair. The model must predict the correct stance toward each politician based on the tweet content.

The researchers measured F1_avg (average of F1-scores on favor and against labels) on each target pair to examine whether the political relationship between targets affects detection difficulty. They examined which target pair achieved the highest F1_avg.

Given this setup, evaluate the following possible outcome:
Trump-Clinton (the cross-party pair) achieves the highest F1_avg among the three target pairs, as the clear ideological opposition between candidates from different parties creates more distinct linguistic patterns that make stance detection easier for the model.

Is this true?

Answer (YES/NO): NO